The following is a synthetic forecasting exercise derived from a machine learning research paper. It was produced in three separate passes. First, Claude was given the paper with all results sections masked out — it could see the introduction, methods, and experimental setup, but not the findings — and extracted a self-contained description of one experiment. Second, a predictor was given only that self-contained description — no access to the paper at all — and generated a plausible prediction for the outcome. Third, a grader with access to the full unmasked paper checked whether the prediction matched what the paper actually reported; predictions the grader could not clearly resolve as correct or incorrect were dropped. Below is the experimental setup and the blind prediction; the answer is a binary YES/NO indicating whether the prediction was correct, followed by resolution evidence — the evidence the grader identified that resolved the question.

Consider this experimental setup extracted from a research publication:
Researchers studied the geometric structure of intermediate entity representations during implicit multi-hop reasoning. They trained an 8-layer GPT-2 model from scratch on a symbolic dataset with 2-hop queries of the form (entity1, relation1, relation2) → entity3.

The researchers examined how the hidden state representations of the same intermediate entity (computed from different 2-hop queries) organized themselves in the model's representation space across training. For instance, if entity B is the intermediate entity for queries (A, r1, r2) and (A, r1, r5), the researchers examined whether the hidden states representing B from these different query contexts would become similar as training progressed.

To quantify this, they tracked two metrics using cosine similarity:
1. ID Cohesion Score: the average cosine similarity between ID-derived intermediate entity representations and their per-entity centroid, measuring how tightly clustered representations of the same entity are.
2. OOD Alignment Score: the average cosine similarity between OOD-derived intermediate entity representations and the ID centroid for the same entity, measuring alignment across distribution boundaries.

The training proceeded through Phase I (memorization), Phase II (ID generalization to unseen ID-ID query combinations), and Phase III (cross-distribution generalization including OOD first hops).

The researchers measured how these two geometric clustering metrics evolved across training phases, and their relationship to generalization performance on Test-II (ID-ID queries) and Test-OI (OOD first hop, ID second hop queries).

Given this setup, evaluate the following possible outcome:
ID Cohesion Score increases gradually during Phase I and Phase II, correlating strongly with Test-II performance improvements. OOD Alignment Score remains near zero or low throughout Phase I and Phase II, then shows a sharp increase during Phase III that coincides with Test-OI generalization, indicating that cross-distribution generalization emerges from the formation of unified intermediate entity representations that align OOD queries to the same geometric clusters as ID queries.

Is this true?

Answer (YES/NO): NO